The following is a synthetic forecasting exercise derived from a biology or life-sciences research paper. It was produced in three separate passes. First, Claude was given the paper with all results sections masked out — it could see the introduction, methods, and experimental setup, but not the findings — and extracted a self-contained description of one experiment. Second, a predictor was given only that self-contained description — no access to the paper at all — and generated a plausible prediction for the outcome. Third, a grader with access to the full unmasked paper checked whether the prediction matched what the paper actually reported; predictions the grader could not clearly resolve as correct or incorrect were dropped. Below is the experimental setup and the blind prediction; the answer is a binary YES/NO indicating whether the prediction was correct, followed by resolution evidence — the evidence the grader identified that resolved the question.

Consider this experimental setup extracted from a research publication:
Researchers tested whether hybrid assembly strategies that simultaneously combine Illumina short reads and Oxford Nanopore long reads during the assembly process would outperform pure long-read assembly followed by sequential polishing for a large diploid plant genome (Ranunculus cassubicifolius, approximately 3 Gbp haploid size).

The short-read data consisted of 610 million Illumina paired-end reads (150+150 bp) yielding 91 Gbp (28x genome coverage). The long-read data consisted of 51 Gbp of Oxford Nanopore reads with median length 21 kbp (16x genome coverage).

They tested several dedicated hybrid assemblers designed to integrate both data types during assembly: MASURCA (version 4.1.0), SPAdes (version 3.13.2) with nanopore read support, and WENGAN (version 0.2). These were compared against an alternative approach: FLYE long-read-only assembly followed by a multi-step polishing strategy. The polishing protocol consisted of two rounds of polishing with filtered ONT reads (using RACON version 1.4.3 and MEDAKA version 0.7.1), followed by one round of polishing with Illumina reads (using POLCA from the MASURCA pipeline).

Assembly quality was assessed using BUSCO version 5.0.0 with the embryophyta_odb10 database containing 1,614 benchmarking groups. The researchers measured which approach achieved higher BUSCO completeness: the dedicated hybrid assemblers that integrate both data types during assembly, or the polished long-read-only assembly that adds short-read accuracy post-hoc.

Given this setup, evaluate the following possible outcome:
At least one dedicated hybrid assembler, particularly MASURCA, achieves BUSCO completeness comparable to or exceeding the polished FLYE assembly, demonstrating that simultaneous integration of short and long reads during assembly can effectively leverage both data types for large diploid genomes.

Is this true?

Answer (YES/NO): NO